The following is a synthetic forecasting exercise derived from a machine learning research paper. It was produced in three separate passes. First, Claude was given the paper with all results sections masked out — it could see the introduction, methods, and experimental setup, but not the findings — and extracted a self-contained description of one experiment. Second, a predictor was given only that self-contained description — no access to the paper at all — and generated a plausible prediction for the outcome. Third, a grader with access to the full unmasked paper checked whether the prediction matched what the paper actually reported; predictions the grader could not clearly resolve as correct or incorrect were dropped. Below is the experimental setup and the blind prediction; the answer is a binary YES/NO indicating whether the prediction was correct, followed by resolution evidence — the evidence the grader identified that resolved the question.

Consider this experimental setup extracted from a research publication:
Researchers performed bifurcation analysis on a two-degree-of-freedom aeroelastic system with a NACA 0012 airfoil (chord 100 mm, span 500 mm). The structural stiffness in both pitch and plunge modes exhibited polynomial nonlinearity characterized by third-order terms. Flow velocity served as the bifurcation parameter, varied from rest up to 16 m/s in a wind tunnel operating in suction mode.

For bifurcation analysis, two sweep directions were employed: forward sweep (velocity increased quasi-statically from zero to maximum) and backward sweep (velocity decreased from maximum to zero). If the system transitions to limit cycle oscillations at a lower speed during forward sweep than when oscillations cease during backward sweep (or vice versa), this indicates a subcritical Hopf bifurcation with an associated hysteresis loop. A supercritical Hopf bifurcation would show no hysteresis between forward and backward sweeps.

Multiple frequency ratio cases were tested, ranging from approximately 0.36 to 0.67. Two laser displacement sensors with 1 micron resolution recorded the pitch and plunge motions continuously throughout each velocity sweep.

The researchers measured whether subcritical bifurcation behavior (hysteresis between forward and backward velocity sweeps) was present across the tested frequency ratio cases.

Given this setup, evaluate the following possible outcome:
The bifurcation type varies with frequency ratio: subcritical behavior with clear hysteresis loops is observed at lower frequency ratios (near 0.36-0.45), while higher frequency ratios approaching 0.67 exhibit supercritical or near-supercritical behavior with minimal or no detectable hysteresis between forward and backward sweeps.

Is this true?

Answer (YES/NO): NO